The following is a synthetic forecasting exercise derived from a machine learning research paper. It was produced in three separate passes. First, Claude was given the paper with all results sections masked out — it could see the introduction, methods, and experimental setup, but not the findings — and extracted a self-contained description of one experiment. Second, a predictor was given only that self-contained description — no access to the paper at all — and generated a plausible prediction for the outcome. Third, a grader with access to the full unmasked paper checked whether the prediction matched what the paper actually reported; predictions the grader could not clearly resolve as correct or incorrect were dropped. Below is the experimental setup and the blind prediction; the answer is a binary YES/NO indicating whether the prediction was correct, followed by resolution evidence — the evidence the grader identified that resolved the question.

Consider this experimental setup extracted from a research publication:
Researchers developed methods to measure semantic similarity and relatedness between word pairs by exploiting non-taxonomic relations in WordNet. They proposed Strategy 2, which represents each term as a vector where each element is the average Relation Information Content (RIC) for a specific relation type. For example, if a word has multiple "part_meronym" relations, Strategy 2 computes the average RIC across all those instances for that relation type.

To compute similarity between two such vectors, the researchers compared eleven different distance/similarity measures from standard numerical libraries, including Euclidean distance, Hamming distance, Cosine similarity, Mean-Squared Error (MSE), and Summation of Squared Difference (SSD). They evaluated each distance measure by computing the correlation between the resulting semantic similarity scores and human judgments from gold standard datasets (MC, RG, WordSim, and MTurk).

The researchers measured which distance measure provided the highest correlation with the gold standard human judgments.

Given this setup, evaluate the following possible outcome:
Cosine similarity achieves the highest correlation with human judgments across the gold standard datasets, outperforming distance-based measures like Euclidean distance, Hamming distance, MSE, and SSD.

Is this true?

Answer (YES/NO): NO